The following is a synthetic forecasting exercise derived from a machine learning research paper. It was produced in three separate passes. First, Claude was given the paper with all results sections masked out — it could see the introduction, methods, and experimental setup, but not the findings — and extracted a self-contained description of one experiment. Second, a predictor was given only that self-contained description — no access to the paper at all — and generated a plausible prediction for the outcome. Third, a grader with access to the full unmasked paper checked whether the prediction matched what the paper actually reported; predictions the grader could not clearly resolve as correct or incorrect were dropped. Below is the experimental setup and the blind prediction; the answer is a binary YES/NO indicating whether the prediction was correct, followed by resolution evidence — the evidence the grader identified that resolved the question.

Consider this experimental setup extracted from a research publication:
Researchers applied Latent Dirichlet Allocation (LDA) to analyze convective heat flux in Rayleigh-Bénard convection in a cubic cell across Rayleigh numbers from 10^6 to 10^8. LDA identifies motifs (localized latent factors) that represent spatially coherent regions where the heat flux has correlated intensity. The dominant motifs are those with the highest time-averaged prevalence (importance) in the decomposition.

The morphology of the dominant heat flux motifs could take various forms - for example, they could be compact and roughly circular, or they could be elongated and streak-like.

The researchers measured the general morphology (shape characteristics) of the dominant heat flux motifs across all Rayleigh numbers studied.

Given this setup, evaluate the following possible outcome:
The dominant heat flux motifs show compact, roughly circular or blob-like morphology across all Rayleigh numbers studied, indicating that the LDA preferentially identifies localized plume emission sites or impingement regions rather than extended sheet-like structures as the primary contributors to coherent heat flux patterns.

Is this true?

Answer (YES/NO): NO